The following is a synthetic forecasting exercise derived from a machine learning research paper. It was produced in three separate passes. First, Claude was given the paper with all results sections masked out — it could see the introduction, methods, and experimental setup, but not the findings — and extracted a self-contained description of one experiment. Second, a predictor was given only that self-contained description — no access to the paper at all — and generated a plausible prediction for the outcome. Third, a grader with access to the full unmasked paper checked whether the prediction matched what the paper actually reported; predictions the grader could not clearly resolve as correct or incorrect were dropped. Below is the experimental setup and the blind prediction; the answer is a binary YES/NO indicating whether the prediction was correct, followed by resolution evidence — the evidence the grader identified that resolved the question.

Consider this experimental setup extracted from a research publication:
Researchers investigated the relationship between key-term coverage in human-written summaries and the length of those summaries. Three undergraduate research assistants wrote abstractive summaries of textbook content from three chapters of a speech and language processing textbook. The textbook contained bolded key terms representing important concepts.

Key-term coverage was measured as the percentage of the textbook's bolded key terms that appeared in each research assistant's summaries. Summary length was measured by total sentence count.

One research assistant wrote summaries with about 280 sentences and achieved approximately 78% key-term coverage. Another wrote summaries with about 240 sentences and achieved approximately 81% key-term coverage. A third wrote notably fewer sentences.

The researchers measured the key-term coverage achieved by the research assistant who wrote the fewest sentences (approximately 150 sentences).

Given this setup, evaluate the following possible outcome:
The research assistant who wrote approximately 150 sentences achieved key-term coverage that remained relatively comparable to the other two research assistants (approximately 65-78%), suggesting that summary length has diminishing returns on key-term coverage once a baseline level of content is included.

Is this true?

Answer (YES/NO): NO